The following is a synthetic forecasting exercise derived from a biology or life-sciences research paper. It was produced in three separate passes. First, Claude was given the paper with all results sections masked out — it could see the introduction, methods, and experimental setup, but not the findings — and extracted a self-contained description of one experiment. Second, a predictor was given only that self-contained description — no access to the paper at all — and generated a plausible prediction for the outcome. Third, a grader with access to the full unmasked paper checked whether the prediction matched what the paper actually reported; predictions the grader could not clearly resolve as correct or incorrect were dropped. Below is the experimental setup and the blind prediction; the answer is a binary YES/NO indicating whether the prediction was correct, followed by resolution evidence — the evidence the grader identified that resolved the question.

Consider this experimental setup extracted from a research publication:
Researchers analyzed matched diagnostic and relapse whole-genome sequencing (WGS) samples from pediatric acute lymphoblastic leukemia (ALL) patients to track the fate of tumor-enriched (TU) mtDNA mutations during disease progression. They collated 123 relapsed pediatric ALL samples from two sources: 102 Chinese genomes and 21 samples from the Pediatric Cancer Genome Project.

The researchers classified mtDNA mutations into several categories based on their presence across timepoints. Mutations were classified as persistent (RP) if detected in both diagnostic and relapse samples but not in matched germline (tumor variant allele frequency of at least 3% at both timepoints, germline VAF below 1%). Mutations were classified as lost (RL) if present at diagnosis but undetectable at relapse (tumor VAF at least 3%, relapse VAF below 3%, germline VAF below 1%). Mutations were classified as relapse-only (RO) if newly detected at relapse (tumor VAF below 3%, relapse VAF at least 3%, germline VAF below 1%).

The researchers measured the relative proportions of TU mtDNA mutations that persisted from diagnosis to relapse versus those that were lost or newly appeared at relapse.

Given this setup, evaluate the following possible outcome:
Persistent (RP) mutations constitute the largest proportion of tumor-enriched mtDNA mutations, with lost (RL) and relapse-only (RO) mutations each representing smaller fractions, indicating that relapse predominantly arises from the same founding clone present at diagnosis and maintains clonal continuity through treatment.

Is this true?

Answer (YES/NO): NO